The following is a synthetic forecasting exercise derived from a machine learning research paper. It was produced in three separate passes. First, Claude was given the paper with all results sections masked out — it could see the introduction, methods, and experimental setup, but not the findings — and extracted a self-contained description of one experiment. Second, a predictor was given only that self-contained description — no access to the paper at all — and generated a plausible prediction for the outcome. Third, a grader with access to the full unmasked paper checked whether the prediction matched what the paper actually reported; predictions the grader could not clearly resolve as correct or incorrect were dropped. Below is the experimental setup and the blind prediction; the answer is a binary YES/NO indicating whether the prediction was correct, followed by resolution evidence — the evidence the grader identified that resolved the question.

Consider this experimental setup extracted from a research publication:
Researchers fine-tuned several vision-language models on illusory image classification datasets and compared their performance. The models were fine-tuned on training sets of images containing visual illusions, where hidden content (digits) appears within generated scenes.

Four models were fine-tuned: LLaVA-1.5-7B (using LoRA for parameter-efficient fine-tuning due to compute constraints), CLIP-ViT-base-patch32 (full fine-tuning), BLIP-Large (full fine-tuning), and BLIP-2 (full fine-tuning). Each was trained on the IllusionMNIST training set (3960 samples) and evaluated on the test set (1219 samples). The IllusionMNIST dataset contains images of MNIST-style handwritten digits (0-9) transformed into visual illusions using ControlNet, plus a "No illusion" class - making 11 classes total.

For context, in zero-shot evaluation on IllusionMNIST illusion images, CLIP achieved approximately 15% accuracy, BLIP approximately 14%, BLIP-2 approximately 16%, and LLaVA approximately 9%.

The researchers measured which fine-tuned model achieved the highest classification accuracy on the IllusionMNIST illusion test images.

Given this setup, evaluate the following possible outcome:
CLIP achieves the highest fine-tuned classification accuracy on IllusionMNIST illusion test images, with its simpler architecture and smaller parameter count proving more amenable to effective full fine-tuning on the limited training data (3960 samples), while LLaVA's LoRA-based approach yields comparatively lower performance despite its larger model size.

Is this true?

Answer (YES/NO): YES